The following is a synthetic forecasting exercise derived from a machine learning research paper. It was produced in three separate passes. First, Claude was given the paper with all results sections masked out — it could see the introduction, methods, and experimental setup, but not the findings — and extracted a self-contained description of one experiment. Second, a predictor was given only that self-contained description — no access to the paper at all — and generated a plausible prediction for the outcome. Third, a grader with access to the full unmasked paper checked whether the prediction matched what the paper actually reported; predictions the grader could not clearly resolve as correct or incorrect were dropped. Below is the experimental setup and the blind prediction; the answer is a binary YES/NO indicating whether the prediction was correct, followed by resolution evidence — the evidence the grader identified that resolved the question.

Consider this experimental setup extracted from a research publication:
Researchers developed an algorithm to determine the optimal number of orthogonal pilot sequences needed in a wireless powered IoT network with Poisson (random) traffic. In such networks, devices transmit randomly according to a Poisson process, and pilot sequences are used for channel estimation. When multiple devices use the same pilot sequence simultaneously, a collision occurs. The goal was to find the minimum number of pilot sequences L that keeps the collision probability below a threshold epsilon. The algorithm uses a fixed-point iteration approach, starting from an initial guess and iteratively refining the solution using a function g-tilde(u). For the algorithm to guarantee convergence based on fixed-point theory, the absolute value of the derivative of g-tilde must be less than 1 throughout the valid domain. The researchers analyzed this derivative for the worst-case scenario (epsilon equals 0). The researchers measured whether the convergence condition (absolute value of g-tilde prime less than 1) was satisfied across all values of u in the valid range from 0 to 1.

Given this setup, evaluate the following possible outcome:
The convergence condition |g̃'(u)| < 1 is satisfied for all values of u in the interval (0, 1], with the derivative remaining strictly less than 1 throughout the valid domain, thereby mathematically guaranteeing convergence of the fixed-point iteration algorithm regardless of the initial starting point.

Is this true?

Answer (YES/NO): YES